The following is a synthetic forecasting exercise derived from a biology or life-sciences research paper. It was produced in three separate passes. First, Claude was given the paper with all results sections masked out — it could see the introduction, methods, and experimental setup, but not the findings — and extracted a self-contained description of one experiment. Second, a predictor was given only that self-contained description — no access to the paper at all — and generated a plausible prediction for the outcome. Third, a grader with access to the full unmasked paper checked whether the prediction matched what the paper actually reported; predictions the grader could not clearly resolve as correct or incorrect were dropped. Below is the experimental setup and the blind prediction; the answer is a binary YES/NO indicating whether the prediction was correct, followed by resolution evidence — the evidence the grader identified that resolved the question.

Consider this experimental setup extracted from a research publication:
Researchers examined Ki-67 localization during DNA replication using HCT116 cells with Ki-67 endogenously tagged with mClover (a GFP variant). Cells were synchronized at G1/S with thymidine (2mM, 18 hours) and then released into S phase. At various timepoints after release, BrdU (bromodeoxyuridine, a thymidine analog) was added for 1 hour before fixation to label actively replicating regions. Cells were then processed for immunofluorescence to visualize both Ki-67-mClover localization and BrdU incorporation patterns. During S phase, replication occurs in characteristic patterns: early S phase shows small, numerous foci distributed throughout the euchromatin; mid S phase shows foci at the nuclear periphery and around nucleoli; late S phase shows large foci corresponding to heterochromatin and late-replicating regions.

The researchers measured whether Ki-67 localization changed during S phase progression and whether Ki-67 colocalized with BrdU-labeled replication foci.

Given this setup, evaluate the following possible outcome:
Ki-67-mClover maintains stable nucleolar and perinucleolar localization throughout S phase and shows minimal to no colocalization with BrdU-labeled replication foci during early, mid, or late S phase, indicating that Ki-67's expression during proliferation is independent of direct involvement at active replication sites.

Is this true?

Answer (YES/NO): NO